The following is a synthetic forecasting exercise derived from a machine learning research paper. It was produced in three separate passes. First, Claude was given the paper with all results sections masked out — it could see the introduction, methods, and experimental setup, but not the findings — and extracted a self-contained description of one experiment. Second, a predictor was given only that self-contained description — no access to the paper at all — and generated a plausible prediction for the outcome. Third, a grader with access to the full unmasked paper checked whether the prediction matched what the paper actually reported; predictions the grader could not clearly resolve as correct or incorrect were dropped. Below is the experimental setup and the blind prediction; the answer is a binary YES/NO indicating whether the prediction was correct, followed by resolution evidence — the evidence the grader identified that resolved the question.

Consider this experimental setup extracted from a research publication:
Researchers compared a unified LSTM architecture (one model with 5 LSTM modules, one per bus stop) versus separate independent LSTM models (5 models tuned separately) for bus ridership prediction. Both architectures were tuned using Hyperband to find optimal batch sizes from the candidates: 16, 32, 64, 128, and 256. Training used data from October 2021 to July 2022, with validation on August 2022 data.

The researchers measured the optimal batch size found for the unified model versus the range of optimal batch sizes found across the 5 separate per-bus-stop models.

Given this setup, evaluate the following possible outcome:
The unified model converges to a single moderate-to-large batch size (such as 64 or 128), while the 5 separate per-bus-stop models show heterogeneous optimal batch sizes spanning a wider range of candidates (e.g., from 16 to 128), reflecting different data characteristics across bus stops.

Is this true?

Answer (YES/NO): NO